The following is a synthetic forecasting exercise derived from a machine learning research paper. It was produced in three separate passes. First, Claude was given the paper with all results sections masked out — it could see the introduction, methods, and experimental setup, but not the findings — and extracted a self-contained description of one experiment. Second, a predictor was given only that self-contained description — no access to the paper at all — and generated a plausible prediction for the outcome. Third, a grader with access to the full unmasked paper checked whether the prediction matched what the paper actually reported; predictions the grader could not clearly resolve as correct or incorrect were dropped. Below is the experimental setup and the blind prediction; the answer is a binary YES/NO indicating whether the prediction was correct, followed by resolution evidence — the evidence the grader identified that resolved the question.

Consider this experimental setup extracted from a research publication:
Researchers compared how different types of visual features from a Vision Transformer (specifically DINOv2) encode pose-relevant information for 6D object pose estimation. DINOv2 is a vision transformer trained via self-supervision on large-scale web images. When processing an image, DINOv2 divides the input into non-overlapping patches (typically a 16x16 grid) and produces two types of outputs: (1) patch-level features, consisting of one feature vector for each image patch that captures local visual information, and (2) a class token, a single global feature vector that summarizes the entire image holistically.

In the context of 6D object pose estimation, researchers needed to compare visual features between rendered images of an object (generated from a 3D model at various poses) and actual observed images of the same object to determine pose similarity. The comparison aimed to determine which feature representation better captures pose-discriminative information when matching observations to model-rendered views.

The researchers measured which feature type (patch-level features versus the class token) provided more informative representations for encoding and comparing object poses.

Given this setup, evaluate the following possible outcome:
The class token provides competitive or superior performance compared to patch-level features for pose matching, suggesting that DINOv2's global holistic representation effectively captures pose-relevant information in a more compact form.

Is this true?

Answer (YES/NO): NO